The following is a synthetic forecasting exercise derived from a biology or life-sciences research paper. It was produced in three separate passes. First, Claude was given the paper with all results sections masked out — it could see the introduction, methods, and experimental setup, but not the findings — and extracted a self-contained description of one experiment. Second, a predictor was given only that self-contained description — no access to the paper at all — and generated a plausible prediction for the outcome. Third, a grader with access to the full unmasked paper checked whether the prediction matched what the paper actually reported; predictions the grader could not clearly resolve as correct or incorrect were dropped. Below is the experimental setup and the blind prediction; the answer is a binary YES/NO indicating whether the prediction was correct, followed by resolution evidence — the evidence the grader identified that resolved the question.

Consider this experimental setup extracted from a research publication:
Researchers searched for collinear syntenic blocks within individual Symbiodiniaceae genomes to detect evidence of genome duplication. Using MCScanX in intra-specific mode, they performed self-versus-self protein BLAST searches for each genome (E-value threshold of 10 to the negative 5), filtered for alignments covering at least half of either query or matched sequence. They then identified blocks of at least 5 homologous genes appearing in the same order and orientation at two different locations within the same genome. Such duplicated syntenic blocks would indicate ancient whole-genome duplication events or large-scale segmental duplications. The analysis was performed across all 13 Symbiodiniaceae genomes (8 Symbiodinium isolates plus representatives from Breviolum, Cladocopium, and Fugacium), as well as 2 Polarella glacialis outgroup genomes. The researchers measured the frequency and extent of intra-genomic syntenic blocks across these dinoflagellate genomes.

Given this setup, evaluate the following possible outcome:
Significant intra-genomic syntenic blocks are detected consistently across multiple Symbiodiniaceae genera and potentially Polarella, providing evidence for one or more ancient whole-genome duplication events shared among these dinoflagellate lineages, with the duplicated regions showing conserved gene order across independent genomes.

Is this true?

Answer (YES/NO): NO